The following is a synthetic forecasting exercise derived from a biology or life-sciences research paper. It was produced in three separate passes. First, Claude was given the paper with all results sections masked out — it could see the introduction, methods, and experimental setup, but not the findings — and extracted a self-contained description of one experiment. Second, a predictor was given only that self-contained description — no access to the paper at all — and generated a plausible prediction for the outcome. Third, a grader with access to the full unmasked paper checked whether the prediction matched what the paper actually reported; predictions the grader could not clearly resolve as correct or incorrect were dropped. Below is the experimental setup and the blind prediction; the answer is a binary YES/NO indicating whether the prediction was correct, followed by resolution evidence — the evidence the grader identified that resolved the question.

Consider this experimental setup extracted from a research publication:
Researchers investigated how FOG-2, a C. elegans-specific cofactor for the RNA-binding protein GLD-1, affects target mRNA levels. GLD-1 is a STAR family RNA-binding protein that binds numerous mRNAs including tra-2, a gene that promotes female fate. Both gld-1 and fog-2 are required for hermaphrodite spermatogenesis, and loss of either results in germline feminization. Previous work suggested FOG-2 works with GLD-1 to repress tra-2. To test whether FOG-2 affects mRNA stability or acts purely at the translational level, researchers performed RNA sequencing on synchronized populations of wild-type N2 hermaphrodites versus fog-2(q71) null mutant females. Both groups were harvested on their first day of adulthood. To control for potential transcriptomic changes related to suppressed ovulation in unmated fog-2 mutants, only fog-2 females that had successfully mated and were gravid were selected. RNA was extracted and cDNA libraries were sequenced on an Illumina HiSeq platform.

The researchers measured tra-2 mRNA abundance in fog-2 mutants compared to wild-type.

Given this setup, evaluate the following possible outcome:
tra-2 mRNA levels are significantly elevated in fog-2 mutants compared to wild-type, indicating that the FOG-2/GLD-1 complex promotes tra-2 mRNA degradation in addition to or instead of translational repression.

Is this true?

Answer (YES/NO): NO